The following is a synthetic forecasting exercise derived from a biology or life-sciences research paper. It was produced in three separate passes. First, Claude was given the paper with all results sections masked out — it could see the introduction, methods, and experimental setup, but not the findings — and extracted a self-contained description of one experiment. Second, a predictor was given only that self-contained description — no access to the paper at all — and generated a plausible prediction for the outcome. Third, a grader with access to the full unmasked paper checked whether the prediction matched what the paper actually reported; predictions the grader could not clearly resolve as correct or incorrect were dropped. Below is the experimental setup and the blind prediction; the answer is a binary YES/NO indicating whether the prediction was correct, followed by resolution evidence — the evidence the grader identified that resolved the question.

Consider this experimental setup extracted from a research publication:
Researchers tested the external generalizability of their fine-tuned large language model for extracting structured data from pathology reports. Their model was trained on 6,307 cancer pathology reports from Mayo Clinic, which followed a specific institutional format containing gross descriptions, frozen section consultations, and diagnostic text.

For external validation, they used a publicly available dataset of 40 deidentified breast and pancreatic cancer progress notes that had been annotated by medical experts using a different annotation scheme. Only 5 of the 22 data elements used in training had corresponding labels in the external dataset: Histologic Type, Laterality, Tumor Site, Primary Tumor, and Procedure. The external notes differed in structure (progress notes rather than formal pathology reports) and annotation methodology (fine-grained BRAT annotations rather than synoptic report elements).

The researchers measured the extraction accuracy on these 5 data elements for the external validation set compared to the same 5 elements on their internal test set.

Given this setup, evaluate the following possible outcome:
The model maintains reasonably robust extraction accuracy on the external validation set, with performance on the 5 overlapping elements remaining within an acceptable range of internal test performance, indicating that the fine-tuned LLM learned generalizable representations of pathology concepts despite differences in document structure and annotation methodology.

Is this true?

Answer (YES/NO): NO